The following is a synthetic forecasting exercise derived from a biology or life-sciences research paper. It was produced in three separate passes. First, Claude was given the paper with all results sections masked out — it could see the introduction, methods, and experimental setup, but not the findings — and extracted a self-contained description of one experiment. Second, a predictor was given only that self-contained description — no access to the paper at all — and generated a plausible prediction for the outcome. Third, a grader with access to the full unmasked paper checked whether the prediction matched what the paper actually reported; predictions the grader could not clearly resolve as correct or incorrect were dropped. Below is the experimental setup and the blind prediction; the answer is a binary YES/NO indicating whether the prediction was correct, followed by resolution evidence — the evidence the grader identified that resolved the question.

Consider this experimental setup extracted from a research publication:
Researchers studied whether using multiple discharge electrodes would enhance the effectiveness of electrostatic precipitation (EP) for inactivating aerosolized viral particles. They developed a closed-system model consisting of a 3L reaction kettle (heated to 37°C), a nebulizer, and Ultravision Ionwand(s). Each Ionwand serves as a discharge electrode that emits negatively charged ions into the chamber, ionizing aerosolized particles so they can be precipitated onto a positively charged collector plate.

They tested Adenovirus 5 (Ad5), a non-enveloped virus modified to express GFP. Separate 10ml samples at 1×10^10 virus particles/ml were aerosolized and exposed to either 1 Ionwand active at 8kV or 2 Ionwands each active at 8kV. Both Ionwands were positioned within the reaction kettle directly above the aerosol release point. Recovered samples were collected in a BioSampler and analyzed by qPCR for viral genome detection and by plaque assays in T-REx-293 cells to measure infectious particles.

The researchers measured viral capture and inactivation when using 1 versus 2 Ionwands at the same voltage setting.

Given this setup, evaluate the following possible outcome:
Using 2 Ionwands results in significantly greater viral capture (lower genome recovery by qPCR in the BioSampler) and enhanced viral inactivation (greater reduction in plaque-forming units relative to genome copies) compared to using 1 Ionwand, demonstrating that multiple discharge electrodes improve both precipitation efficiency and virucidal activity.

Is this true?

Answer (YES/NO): YES